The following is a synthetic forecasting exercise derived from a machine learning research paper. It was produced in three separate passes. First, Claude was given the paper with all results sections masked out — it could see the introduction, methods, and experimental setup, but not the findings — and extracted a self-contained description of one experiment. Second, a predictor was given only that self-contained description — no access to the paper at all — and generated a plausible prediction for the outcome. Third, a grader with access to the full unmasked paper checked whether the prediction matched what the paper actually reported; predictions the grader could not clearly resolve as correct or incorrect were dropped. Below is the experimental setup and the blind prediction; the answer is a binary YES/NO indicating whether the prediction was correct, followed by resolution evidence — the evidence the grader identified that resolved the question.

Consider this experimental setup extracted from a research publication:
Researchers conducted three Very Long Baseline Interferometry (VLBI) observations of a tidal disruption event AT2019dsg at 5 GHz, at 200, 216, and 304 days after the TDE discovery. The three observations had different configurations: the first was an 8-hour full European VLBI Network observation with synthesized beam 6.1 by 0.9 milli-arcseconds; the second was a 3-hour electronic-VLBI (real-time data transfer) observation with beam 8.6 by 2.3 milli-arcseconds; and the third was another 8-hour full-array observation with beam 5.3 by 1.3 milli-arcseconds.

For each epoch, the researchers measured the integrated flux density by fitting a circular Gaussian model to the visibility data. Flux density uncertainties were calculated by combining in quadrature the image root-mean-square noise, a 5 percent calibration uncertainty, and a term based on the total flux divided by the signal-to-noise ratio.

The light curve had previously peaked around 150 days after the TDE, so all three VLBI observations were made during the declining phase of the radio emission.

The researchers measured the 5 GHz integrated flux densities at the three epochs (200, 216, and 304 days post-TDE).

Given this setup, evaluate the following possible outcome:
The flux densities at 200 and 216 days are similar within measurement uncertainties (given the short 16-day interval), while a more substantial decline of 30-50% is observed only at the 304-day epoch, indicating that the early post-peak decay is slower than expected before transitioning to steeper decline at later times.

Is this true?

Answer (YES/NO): YES